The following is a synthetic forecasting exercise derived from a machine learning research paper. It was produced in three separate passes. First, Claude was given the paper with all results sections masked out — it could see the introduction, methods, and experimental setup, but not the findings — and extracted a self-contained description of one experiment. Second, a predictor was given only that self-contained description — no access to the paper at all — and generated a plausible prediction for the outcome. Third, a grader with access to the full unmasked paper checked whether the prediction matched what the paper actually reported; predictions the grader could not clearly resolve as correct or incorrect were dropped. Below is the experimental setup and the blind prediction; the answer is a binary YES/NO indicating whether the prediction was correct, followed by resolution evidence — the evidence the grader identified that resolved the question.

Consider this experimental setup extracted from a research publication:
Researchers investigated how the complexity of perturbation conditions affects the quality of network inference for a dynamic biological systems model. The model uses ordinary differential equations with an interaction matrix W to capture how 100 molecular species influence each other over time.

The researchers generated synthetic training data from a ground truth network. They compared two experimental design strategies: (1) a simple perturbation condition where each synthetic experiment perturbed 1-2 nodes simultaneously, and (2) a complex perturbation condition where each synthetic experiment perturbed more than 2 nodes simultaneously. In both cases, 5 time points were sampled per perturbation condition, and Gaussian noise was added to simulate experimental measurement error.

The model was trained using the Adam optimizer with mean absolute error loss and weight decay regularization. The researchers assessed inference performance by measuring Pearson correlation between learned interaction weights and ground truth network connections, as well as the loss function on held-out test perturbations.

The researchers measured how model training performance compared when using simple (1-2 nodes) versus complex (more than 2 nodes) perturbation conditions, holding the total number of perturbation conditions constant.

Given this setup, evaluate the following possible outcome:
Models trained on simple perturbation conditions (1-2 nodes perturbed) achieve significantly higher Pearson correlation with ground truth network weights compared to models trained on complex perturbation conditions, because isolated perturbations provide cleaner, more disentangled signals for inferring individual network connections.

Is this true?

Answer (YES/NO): NO